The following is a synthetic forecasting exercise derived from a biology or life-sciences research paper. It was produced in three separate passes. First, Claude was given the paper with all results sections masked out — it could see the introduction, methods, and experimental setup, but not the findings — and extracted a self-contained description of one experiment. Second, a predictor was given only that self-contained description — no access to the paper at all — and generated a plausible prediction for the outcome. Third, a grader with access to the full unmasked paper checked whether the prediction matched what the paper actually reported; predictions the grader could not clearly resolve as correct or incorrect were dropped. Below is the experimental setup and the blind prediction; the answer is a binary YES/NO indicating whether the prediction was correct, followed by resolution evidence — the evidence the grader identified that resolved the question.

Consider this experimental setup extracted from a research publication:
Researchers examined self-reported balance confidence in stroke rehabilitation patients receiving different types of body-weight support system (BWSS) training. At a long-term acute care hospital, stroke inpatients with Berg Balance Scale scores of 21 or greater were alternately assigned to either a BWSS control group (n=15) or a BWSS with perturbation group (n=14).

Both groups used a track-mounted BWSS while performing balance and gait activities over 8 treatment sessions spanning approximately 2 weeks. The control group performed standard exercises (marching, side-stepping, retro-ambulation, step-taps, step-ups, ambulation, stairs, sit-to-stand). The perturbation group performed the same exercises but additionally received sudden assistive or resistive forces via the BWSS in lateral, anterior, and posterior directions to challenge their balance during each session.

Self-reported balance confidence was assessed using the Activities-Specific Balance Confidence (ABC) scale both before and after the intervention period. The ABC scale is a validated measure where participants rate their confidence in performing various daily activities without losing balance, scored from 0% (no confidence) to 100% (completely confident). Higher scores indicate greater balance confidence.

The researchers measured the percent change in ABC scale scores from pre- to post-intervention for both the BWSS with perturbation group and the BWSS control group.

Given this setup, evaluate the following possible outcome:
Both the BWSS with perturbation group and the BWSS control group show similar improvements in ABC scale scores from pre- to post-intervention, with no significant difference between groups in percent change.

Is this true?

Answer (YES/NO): YES